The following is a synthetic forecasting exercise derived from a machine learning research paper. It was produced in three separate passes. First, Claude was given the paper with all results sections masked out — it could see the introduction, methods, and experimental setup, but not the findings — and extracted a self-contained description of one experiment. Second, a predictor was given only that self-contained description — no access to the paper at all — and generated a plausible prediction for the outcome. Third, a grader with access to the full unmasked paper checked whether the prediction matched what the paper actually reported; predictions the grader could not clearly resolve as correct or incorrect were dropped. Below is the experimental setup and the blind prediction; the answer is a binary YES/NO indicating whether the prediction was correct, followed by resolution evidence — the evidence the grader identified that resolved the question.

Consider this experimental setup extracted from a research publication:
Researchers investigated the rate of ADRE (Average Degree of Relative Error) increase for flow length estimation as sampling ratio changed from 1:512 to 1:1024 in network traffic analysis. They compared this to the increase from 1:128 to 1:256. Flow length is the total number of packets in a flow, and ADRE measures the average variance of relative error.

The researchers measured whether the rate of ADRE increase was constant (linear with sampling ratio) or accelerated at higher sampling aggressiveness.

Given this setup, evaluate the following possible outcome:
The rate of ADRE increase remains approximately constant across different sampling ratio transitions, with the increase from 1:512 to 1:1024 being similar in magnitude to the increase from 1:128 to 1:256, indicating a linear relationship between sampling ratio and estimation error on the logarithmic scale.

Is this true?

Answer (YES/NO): NO